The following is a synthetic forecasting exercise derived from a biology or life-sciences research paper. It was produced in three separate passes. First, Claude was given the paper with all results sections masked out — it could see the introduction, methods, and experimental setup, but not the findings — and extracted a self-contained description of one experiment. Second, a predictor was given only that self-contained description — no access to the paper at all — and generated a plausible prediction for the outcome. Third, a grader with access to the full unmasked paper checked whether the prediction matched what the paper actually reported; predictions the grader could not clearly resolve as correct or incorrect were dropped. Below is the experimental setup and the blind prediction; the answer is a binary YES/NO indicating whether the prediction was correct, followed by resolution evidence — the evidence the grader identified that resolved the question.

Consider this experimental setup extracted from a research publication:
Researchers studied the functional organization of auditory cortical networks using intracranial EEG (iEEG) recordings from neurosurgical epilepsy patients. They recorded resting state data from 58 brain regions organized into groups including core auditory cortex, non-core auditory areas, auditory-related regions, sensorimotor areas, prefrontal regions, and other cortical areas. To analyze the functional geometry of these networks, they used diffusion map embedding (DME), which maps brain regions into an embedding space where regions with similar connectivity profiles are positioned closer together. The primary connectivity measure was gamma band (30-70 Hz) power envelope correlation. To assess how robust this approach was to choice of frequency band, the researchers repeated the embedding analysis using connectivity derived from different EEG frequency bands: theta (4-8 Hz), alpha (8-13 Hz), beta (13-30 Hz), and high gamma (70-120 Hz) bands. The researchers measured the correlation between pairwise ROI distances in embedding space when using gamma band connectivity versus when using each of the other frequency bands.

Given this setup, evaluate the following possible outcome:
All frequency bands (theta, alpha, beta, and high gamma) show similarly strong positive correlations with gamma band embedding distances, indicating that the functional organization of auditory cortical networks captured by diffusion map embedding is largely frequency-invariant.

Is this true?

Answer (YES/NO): YES